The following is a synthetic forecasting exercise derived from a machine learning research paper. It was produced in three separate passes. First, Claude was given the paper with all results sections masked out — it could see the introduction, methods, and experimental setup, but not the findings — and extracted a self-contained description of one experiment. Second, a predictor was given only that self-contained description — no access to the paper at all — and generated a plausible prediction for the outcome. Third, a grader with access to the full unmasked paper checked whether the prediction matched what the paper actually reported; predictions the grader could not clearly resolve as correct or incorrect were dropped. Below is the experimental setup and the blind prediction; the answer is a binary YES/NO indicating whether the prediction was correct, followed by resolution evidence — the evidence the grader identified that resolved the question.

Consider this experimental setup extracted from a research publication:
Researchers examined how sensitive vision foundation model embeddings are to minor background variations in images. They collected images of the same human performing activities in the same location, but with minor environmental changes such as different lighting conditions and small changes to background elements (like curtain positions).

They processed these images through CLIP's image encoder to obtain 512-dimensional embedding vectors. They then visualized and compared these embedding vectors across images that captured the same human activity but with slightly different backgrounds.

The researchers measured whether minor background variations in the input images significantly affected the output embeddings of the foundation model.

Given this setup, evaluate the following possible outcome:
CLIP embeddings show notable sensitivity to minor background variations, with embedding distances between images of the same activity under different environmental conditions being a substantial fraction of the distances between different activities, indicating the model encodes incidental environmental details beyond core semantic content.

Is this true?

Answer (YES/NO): YES